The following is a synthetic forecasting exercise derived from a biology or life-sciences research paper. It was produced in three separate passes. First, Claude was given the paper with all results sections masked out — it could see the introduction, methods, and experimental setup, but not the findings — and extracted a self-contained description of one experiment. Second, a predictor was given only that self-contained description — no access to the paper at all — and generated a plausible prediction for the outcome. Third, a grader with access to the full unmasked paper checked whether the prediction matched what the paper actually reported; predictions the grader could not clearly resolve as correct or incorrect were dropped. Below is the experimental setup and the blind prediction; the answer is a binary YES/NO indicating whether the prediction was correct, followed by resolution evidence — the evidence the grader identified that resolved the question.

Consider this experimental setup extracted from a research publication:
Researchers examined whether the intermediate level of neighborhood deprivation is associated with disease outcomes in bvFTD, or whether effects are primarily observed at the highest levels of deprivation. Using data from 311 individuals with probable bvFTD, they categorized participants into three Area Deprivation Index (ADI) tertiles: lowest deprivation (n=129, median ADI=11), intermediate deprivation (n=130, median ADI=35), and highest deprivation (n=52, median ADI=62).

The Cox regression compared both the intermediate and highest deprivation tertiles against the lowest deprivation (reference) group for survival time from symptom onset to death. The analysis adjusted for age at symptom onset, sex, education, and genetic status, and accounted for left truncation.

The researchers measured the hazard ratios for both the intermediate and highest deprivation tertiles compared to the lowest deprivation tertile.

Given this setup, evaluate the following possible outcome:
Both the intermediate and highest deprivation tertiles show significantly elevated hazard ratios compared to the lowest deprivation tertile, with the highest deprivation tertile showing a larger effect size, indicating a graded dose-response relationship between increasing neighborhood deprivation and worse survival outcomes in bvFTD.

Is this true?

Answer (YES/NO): NO